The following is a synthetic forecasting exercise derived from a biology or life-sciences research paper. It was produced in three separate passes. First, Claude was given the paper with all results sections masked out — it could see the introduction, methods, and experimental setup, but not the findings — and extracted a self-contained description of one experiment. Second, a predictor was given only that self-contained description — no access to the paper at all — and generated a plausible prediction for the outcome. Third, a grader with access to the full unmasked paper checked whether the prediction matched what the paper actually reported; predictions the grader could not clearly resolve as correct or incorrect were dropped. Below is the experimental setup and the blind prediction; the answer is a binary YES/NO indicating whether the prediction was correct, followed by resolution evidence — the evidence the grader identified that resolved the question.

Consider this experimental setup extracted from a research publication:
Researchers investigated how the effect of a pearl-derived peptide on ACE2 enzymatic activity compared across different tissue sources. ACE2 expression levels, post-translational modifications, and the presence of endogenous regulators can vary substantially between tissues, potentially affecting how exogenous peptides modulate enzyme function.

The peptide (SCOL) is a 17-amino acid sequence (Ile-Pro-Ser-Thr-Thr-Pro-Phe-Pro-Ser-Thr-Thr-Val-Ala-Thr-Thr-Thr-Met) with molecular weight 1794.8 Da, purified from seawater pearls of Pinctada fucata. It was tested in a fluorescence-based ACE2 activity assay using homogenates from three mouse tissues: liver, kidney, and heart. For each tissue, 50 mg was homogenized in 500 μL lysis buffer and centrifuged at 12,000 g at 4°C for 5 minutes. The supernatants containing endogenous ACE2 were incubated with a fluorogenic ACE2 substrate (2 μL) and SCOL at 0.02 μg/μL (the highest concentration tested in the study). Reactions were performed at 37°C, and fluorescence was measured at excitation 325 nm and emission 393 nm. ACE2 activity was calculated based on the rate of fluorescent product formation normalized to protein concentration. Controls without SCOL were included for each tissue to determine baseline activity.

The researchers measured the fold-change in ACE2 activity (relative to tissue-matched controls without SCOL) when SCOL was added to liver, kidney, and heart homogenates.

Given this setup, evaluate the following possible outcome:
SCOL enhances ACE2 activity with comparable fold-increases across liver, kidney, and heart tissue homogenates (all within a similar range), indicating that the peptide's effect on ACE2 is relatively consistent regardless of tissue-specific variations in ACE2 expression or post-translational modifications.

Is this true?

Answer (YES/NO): NO